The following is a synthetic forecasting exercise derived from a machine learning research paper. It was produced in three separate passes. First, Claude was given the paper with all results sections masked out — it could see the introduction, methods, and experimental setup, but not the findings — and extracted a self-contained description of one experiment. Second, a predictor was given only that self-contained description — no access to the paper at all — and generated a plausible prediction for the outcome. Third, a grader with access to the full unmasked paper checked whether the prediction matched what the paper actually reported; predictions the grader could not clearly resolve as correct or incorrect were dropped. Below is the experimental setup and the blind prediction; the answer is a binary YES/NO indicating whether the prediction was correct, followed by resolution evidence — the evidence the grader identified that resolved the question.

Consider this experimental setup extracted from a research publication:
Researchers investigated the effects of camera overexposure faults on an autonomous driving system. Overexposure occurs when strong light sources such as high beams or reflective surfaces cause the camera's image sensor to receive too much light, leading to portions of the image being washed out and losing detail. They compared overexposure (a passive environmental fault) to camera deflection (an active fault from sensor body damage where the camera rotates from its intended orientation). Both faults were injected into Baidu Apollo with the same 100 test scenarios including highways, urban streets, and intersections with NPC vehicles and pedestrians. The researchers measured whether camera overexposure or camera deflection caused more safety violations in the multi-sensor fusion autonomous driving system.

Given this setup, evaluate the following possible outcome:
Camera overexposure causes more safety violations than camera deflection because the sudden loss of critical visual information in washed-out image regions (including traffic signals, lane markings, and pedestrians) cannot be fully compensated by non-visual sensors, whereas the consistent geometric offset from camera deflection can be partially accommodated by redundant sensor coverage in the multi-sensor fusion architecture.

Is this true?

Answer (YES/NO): YES